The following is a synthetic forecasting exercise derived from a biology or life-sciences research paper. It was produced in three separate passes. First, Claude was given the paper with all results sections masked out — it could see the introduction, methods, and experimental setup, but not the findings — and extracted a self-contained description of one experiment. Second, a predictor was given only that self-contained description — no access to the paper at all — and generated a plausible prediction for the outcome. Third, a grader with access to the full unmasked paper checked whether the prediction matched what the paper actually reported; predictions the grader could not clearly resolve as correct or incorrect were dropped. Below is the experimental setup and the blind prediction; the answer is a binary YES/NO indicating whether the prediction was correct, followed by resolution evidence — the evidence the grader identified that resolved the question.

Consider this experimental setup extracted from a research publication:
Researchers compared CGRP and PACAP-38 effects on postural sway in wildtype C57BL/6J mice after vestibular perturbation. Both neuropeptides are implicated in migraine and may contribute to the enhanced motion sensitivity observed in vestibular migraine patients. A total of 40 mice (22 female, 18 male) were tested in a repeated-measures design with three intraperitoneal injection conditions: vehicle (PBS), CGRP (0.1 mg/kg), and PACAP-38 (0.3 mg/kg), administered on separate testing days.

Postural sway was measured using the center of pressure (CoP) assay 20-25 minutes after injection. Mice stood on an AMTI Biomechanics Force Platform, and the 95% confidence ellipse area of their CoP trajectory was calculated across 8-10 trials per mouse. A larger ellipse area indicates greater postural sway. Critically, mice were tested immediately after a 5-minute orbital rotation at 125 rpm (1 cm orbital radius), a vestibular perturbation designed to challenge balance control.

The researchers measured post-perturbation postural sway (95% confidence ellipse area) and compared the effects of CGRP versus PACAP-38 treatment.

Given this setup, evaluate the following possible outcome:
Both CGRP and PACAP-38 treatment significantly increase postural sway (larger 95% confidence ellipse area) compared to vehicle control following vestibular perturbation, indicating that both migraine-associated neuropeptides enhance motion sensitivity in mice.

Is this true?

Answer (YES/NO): NO